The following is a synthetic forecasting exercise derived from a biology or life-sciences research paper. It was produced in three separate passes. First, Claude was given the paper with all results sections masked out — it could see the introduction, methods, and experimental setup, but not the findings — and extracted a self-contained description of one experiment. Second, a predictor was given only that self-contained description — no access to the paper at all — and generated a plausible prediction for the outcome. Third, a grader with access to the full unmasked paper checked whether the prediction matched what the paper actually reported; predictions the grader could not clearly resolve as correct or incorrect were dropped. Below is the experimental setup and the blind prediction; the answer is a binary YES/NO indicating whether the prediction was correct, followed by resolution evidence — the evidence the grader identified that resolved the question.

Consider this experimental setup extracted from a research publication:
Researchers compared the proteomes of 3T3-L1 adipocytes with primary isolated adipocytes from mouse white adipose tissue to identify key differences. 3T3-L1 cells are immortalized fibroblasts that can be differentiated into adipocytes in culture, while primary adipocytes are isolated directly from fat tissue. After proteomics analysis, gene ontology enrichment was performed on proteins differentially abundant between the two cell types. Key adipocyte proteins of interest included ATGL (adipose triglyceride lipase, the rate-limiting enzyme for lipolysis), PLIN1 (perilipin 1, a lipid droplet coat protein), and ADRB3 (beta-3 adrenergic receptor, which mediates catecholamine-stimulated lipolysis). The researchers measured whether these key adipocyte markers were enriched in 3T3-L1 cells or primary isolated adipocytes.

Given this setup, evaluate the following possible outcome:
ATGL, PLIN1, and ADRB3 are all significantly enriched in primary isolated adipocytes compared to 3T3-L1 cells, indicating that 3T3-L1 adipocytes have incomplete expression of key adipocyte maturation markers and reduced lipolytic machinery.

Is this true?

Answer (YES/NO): YES